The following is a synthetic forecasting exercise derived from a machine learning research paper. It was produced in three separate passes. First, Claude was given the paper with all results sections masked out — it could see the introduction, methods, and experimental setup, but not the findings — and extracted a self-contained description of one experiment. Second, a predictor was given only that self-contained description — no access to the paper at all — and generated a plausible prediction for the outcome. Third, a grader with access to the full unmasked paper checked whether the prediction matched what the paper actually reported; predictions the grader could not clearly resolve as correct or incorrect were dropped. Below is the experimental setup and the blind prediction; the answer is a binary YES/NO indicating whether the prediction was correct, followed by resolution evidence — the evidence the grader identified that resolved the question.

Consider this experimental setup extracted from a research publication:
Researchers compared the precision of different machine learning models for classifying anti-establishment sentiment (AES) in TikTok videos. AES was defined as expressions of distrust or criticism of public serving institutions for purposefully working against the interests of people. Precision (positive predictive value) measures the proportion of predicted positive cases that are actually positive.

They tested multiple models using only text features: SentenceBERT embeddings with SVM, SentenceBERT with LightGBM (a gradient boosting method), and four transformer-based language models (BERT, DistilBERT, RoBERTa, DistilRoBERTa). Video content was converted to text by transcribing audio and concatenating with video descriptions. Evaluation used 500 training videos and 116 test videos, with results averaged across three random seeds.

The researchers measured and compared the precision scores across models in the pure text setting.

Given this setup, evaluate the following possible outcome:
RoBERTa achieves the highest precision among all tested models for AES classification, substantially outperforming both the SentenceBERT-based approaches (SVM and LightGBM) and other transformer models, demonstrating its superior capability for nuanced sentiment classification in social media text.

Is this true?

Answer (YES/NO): NO